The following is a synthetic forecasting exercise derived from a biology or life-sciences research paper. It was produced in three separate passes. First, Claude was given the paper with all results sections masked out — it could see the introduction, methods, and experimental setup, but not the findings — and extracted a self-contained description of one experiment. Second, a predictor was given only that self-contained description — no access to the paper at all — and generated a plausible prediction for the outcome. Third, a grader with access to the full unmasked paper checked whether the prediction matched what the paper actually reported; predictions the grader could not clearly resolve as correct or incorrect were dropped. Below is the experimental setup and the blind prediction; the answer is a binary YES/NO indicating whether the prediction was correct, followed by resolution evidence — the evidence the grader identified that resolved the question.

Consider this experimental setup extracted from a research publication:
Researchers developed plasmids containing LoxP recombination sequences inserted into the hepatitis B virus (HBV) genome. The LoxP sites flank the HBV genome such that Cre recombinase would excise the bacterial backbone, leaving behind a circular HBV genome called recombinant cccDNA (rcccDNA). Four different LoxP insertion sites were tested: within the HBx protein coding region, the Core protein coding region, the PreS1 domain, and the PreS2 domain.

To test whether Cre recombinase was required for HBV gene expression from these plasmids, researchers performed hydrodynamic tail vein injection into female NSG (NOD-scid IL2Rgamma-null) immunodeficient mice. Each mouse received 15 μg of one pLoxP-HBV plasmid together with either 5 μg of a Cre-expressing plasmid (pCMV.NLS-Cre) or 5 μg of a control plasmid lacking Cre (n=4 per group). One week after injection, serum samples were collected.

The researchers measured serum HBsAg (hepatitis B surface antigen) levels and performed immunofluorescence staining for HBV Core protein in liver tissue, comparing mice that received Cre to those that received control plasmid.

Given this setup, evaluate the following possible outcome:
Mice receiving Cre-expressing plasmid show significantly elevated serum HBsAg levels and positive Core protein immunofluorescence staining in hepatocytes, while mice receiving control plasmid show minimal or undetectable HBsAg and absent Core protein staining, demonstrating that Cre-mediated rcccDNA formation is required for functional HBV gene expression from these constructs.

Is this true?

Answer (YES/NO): NO